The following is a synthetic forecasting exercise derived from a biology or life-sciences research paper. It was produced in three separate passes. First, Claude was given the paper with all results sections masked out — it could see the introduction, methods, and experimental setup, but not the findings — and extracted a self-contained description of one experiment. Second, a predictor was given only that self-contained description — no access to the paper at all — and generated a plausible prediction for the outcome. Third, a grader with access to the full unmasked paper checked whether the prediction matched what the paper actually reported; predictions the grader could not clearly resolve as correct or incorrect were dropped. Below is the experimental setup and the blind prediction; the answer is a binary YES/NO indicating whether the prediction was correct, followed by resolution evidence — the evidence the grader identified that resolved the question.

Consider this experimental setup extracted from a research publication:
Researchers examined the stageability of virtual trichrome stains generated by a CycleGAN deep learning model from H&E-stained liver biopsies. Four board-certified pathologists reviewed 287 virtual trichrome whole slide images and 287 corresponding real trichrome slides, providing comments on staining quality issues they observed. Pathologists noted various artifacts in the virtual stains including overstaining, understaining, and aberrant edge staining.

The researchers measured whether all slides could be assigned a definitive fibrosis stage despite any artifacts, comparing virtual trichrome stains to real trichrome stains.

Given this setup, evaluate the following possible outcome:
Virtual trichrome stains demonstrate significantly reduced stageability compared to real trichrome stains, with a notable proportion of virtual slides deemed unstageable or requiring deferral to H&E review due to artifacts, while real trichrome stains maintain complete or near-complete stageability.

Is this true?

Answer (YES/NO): NO